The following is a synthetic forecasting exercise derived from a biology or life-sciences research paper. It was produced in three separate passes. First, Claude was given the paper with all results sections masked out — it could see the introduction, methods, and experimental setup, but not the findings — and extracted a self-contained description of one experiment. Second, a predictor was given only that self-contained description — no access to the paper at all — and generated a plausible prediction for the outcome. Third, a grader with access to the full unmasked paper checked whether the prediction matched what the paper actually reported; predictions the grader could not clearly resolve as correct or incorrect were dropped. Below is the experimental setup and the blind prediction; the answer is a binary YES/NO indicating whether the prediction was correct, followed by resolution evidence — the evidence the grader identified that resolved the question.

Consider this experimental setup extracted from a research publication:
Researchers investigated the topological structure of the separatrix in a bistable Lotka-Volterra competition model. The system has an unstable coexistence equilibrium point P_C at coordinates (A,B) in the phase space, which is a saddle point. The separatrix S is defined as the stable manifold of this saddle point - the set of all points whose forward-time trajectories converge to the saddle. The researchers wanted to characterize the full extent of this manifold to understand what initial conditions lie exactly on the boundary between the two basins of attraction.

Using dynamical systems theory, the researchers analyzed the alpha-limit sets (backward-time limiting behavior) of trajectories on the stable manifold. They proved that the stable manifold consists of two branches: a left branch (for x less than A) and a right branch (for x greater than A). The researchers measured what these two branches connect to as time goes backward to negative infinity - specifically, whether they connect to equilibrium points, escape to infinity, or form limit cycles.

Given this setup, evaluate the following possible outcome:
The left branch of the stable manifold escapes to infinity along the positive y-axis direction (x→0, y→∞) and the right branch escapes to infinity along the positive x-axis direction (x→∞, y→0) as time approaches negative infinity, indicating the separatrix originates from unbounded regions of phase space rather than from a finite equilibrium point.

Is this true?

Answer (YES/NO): NO